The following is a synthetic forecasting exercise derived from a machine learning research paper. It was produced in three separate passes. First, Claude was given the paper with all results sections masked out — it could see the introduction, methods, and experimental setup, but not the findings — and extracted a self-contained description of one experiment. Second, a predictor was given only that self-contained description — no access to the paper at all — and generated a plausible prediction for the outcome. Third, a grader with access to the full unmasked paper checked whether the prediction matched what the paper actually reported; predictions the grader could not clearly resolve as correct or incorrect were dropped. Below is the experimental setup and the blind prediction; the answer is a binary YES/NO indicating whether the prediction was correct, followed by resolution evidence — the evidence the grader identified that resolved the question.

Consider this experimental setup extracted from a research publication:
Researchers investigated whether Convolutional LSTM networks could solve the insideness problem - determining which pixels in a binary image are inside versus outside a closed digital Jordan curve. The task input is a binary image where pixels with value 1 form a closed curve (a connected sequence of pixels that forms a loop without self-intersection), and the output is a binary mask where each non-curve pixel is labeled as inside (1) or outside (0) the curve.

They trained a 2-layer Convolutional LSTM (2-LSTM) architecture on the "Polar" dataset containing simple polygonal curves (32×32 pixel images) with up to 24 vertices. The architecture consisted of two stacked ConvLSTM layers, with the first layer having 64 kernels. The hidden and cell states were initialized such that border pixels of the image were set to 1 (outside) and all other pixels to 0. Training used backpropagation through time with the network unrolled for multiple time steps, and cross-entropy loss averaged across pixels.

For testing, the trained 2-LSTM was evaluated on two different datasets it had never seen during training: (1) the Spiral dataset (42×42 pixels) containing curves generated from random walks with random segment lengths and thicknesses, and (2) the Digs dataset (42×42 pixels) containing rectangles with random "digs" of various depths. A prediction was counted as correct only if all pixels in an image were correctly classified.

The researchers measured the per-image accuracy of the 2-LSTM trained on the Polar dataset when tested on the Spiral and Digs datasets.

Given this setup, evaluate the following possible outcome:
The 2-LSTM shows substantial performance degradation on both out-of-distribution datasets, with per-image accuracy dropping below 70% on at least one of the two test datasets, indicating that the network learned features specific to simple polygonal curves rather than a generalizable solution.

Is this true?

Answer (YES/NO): YES